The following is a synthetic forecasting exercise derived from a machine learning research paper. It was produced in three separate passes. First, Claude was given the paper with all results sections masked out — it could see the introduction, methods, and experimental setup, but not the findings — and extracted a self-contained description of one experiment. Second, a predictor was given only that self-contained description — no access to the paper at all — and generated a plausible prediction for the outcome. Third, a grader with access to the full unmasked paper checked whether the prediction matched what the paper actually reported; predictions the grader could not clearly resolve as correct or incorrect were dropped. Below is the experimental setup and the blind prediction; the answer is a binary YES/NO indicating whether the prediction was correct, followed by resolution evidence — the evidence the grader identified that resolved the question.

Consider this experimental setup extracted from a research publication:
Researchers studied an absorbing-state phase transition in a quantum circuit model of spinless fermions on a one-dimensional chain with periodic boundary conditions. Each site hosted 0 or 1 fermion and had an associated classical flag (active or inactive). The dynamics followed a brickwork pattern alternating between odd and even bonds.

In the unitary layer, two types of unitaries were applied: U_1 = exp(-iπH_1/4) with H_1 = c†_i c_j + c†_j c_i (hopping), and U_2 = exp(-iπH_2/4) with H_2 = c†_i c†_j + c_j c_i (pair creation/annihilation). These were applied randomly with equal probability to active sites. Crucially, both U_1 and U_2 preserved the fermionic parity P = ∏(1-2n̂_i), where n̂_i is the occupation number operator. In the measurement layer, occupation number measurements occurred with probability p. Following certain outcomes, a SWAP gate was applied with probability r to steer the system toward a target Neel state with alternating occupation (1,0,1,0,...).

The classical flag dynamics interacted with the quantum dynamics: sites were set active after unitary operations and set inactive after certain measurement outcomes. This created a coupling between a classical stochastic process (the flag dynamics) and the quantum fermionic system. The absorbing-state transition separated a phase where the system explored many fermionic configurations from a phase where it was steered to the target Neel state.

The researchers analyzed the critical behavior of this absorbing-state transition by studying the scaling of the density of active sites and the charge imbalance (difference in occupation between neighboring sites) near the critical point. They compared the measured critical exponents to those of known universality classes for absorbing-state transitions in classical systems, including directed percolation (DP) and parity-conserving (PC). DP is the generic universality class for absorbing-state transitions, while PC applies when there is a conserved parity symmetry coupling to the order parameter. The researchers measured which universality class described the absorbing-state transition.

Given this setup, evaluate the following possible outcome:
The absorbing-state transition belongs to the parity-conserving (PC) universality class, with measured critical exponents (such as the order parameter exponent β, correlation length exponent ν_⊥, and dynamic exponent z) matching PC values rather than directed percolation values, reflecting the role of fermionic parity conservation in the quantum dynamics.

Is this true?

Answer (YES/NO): YES